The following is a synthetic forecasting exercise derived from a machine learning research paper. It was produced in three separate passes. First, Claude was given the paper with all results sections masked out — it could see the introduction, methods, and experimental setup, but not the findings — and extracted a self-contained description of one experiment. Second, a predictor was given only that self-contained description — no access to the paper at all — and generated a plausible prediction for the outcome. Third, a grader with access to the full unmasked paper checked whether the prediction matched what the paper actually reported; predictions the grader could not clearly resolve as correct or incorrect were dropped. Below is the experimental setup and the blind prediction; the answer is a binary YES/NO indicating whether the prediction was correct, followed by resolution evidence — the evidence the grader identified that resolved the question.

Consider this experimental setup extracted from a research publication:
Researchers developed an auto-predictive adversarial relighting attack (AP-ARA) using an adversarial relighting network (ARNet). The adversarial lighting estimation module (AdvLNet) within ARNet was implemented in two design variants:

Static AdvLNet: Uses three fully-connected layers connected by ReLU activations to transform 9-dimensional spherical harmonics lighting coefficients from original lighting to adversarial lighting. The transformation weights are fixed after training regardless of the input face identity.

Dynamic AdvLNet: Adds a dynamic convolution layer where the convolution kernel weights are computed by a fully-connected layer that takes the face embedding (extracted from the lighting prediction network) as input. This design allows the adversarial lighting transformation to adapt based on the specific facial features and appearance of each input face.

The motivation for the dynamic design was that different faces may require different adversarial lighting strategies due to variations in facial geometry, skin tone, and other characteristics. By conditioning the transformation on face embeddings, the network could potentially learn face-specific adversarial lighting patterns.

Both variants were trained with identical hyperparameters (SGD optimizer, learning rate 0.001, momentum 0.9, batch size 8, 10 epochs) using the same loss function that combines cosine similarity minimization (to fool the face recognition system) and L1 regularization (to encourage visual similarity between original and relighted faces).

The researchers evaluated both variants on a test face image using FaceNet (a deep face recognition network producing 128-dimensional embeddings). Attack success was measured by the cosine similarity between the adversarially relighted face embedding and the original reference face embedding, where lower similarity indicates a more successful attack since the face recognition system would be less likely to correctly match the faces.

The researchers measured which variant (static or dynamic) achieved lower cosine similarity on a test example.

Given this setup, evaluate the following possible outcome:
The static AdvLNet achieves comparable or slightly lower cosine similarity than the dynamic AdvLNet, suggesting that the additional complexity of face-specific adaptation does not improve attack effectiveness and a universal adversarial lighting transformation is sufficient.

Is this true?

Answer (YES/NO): NO